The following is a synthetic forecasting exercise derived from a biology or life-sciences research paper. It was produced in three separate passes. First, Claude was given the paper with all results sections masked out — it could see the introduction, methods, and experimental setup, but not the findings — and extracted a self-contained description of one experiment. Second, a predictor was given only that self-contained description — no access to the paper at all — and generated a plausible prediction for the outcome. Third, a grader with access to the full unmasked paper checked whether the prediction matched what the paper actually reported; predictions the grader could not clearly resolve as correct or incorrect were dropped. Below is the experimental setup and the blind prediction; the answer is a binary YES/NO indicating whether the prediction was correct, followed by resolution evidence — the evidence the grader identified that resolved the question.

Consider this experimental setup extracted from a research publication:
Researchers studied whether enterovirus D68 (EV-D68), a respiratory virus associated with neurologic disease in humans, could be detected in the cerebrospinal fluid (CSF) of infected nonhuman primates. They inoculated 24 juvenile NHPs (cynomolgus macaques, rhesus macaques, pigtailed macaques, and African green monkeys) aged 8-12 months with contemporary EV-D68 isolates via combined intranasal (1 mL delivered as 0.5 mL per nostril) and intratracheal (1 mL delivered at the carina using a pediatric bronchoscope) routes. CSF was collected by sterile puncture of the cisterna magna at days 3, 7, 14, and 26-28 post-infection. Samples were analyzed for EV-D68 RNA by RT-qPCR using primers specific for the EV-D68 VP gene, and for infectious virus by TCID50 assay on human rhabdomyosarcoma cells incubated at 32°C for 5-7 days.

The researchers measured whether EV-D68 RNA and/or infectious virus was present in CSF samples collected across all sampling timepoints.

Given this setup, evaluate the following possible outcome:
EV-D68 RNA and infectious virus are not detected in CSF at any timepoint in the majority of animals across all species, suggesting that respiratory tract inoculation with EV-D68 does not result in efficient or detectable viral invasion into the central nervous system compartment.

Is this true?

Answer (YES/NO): YES